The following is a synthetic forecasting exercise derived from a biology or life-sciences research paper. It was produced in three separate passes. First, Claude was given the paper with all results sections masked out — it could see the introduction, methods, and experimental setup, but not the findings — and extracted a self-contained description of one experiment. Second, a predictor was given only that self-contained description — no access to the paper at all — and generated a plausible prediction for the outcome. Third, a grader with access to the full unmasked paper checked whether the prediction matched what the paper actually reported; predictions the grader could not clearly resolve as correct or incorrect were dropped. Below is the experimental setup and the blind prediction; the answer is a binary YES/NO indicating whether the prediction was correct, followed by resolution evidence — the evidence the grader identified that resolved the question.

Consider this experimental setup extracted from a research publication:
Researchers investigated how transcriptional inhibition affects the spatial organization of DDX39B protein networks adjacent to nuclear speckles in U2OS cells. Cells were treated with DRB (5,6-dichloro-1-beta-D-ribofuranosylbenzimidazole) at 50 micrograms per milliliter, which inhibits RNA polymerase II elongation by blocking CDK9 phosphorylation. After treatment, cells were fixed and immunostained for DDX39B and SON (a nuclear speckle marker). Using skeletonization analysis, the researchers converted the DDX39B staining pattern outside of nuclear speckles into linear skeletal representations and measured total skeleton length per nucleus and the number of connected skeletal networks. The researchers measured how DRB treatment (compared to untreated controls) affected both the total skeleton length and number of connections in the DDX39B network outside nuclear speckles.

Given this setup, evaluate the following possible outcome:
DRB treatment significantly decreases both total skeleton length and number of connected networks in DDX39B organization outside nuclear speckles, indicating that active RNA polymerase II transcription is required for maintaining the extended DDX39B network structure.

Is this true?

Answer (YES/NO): NO